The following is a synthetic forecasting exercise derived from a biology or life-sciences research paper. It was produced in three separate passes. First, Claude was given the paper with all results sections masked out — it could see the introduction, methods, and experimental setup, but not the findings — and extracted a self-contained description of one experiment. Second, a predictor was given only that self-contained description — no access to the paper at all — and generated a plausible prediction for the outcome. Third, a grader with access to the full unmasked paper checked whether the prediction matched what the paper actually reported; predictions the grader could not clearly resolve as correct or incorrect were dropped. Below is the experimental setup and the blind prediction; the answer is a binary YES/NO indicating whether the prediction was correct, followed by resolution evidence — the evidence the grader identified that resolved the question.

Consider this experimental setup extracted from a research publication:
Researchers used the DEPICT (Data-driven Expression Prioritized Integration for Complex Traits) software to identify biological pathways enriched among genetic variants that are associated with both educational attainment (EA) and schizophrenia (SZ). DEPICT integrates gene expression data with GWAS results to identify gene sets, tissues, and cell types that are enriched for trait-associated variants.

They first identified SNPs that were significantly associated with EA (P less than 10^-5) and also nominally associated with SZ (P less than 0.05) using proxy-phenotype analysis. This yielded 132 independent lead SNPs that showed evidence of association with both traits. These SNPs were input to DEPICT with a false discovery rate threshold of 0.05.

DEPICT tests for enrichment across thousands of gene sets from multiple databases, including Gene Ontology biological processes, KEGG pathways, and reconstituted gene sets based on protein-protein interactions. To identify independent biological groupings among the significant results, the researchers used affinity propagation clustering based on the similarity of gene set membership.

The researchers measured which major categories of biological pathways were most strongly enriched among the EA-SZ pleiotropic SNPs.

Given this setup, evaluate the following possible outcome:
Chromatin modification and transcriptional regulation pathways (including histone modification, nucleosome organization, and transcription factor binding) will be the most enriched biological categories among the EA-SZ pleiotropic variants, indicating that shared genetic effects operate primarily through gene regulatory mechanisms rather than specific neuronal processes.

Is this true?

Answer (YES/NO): NO